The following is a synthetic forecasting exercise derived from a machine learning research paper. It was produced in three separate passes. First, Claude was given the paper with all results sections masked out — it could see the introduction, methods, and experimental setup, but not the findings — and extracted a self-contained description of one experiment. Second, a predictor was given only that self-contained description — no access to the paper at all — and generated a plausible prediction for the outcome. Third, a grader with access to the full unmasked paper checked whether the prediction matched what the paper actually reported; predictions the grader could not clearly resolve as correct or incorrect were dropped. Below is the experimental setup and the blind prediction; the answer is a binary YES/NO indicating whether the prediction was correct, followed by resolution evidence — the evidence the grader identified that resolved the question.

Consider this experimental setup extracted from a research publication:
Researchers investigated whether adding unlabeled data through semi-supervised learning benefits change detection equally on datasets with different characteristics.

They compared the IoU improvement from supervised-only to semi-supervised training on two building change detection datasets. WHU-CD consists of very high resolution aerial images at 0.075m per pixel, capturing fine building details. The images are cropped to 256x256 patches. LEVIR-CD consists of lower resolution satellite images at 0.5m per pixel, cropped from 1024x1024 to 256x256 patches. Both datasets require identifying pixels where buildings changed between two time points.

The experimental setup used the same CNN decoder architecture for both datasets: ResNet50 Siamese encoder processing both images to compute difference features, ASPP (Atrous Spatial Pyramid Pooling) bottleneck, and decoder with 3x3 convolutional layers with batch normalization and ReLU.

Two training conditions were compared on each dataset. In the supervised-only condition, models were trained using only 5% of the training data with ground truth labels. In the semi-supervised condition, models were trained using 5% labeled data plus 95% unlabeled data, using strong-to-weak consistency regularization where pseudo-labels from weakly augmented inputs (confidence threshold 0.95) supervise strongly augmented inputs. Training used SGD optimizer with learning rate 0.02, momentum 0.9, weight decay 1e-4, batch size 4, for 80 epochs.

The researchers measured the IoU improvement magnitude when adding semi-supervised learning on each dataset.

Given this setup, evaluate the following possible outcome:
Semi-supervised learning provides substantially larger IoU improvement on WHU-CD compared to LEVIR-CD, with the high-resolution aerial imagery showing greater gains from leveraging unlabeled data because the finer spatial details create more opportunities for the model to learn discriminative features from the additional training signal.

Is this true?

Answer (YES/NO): YES